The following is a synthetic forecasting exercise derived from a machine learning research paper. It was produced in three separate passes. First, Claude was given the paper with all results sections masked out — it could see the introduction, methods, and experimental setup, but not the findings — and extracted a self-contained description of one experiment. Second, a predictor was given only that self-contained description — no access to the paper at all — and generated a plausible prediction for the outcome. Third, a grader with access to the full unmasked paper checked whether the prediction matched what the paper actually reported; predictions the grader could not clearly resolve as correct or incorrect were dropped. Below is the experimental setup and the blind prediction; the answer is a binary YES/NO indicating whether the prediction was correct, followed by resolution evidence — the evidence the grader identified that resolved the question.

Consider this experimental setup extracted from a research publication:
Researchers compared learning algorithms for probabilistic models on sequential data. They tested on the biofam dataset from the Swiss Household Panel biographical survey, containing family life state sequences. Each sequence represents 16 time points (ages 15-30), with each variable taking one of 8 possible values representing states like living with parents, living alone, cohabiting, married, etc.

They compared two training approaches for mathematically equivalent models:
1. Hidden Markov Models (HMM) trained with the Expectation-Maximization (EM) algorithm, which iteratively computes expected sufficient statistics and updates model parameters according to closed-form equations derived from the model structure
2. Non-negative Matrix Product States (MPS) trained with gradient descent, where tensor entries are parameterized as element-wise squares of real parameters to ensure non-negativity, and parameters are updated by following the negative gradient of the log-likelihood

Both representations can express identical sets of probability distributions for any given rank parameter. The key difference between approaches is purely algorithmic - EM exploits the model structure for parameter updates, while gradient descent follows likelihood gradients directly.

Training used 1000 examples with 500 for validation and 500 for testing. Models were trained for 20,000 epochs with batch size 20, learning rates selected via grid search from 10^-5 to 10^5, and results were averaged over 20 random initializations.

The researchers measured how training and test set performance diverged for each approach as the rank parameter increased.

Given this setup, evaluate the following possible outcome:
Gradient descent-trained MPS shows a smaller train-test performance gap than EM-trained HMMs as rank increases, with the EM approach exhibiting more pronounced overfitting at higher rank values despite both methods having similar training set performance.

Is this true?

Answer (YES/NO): YES